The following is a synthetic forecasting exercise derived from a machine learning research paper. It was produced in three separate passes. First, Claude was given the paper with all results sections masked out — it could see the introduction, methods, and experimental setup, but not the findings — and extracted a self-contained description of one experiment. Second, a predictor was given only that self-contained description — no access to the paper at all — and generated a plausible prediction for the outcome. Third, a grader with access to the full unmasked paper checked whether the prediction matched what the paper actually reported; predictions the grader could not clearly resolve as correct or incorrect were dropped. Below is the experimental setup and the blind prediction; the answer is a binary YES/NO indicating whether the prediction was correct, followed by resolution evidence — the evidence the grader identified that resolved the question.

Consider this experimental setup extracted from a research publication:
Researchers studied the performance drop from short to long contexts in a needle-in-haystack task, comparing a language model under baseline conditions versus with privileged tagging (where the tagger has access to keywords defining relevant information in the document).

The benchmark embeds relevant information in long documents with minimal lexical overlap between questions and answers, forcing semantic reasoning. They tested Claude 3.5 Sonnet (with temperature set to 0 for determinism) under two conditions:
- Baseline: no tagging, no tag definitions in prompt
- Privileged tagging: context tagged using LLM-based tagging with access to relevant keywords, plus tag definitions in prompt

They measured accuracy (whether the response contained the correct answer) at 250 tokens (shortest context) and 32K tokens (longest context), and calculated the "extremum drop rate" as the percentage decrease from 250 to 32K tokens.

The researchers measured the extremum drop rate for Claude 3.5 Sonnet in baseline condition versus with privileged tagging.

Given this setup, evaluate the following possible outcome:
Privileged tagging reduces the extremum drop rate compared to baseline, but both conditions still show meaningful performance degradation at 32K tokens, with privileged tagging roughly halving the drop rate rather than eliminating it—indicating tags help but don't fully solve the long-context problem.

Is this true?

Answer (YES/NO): NO